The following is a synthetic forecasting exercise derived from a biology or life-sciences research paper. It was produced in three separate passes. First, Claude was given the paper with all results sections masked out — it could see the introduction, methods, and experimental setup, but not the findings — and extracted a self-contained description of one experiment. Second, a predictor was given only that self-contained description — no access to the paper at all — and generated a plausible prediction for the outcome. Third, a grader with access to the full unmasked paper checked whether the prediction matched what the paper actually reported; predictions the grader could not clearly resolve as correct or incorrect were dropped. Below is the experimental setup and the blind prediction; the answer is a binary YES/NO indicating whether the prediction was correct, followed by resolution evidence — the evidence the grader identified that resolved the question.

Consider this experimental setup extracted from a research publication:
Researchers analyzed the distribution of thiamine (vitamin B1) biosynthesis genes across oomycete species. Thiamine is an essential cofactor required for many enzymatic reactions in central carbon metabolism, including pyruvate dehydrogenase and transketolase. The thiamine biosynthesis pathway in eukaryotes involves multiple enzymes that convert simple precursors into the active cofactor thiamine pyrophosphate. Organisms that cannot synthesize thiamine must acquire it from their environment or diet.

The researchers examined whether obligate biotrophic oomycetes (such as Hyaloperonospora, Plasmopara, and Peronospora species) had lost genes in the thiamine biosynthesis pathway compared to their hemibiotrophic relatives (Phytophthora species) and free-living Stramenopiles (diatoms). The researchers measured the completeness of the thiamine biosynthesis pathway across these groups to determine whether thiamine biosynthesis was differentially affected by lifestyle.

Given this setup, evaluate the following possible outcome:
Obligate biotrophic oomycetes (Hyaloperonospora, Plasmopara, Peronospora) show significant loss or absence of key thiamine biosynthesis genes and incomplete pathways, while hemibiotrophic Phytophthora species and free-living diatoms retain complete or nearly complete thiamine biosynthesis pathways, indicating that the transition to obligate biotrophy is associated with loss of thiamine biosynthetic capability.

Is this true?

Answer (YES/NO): YES